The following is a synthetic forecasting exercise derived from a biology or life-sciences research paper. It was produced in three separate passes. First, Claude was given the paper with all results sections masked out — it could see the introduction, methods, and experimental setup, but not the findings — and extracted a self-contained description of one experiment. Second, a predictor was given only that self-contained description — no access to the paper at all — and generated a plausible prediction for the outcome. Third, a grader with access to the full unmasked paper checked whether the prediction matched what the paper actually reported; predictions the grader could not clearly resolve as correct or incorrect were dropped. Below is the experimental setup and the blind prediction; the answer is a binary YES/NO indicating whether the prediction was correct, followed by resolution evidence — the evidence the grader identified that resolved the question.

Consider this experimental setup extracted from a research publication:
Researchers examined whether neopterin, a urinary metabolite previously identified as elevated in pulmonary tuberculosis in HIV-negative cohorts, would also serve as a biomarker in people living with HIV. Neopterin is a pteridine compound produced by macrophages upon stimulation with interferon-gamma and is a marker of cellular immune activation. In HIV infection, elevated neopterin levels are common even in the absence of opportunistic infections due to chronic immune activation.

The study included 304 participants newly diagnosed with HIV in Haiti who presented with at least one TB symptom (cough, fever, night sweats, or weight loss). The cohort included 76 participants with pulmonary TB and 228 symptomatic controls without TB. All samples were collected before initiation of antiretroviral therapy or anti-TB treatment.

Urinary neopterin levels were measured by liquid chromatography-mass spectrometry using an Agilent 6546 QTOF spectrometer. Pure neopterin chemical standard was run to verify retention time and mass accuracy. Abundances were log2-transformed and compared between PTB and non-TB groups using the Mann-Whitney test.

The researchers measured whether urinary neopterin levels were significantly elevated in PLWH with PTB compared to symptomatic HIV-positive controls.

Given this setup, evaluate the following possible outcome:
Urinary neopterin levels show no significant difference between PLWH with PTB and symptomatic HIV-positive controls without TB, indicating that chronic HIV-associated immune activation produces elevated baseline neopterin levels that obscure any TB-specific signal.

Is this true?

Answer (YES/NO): YES